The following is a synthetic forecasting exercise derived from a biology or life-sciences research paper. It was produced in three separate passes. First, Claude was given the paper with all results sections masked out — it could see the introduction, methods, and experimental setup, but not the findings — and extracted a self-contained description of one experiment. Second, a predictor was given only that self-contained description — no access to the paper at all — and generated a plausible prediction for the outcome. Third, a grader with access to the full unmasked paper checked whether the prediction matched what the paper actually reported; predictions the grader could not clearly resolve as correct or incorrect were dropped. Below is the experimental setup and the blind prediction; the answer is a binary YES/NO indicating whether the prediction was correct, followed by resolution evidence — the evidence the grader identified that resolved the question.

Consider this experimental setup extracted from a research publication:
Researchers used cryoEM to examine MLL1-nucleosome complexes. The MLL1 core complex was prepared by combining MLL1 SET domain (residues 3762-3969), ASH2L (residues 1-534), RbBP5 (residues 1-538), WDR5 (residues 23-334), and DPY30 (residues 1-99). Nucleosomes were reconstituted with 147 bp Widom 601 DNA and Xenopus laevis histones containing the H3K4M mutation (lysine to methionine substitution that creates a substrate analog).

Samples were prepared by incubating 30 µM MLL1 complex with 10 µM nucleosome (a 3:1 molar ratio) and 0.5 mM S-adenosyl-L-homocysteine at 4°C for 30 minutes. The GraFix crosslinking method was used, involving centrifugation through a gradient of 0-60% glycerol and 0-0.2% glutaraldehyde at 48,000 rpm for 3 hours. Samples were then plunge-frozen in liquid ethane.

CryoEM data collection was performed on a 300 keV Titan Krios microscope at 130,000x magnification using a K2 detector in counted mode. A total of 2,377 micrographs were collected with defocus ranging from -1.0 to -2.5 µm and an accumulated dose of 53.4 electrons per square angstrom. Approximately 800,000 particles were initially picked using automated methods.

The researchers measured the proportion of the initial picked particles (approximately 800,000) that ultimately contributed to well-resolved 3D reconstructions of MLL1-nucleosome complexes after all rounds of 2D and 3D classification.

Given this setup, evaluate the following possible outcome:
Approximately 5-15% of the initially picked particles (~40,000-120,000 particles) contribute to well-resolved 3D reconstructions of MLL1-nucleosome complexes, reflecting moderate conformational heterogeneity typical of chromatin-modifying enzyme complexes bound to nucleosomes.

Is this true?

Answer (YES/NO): YES